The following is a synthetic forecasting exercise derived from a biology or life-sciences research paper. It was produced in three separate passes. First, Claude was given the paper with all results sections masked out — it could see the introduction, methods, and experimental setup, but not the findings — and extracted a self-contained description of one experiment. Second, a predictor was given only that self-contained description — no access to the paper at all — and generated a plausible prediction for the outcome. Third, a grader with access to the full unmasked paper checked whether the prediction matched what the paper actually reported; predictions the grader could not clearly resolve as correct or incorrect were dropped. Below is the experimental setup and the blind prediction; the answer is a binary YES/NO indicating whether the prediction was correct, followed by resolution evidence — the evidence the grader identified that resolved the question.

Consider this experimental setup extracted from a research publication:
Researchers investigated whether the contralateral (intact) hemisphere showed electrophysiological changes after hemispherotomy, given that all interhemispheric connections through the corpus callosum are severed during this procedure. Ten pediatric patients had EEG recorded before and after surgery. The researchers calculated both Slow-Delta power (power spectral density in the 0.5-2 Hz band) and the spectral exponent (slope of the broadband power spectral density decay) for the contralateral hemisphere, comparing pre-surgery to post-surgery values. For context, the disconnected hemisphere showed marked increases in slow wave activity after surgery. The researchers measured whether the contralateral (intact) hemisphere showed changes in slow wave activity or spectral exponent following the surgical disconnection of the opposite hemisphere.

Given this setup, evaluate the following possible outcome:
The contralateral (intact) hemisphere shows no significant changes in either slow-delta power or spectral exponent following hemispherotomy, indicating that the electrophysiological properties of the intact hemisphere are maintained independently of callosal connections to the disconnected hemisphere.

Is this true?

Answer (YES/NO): YES